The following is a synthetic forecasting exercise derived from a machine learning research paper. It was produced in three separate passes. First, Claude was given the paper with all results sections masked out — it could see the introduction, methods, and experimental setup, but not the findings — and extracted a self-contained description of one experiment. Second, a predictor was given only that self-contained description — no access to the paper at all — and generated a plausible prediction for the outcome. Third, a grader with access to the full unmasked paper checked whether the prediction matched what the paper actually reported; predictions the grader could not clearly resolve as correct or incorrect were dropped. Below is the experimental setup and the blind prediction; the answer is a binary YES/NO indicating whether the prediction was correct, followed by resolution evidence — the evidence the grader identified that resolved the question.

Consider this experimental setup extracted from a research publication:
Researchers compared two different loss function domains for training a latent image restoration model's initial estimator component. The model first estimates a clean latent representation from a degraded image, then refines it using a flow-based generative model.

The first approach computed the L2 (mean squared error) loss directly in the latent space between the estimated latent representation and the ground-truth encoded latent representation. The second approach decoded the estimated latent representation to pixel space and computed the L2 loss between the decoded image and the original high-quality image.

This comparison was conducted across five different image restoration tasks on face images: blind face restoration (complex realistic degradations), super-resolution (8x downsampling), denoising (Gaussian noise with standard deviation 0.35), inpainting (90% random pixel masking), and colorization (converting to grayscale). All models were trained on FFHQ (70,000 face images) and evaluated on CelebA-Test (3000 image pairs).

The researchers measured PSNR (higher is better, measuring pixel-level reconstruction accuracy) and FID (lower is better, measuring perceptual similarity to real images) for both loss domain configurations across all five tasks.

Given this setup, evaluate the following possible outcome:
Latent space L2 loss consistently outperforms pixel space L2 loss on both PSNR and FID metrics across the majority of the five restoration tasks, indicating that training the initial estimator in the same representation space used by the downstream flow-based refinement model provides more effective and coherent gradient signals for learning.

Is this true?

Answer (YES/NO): NO